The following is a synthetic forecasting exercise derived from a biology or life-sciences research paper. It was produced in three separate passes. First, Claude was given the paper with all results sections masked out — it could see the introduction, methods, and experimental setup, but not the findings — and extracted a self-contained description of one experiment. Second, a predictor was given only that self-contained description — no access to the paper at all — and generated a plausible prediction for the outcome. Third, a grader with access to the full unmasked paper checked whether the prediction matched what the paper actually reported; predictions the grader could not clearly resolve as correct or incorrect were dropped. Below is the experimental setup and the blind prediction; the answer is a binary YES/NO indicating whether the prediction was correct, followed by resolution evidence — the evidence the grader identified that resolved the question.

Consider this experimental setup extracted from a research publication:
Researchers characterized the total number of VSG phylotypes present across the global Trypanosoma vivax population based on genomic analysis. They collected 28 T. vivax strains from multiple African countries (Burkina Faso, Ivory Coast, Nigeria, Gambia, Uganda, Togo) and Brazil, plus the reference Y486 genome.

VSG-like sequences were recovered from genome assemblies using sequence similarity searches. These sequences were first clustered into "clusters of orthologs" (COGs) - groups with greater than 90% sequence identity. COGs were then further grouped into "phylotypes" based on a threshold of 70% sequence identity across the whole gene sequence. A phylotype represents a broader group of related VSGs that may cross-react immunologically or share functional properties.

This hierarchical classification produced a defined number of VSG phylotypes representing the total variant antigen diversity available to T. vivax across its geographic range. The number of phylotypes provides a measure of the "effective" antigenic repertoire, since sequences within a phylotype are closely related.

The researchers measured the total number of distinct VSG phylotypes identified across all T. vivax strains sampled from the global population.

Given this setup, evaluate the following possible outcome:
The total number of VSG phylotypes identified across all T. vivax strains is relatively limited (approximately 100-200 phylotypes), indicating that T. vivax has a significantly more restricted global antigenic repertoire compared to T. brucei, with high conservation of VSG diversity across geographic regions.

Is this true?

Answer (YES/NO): YES